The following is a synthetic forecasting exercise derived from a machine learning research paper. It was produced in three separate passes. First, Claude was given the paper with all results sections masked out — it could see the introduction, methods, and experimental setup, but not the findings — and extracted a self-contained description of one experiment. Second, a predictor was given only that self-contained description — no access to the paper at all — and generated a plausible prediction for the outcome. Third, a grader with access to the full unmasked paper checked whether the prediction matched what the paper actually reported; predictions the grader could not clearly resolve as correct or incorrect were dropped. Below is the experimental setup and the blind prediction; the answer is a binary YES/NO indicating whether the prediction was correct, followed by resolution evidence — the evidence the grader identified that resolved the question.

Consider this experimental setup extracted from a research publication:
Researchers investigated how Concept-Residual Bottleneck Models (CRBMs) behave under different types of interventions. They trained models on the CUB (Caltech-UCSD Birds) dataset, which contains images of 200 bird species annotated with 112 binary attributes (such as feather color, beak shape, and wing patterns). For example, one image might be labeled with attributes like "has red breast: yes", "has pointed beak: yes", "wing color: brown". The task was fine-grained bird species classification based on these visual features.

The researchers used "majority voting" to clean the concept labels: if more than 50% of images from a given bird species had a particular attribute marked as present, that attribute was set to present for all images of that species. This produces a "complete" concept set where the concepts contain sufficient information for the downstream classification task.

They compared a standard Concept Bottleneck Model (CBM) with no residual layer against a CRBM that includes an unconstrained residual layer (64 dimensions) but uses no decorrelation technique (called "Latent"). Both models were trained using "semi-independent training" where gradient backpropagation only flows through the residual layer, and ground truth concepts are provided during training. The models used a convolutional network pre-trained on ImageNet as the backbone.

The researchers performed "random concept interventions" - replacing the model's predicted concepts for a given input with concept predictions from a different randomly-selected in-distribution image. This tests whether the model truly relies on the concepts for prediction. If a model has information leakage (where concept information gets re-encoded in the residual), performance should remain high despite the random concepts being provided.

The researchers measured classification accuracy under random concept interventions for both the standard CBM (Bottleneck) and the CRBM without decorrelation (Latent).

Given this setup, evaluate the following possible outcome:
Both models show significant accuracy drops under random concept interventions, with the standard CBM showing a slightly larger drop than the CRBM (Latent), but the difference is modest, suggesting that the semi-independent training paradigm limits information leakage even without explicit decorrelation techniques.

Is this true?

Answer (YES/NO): NO